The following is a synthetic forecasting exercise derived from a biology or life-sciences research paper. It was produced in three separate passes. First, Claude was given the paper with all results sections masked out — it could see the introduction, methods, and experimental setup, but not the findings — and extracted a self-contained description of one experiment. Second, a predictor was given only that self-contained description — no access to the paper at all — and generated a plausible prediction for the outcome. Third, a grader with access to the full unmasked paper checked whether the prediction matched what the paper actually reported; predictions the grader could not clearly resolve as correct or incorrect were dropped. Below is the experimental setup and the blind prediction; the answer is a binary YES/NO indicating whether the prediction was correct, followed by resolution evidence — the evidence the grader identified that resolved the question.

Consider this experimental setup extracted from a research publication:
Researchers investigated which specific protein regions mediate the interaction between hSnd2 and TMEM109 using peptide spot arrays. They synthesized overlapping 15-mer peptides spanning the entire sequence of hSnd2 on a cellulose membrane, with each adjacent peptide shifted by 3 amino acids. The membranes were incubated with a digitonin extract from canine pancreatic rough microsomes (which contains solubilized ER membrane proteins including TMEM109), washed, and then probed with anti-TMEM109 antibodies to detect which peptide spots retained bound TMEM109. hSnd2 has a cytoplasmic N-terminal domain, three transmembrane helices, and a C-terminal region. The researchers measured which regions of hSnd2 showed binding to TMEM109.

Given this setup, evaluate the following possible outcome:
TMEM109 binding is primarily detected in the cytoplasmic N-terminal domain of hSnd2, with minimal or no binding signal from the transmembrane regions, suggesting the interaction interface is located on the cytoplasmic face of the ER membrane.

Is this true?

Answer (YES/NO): NO